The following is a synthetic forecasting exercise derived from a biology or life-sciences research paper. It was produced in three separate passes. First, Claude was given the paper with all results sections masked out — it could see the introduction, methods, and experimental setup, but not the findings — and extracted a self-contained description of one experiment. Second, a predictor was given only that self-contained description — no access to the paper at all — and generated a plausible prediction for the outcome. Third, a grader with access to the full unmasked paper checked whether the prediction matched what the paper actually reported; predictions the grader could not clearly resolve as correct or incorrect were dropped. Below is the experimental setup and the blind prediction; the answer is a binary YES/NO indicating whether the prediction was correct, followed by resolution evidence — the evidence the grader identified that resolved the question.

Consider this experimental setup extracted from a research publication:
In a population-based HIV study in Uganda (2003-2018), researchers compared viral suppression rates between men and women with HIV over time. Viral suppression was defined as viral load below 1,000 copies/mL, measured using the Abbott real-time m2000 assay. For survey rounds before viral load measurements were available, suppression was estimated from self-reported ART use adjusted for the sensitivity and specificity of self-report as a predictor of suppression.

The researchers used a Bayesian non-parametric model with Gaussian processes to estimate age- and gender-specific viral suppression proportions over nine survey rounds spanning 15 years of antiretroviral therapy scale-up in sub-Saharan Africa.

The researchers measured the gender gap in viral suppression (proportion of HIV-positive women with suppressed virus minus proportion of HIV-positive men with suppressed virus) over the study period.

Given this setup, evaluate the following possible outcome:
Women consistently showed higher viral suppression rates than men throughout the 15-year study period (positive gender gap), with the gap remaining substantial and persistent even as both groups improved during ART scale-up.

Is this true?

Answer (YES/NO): NO